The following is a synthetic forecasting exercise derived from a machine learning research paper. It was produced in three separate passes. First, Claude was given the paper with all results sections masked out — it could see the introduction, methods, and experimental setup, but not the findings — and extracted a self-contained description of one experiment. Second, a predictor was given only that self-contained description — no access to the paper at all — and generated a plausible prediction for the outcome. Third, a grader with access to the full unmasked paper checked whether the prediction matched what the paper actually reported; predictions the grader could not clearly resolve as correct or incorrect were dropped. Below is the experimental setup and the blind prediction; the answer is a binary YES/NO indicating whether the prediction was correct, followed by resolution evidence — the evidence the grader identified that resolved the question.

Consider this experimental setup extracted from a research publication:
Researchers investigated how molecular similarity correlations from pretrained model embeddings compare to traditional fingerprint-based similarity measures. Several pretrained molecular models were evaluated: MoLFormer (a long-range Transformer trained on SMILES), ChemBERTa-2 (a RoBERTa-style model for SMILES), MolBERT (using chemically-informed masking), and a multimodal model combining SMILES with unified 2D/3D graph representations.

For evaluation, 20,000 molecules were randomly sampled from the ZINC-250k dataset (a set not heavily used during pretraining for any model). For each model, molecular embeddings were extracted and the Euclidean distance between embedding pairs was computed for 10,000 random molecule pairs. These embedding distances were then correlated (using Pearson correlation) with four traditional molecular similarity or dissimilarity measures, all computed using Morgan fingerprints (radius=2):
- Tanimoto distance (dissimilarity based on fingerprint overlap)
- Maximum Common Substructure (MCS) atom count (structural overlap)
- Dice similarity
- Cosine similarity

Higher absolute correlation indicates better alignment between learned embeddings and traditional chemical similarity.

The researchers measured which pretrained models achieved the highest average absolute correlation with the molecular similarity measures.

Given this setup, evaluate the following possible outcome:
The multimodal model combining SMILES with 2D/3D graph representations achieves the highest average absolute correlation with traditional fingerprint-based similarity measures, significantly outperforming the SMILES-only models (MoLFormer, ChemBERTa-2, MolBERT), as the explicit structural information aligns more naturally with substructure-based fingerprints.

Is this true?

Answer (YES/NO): YES